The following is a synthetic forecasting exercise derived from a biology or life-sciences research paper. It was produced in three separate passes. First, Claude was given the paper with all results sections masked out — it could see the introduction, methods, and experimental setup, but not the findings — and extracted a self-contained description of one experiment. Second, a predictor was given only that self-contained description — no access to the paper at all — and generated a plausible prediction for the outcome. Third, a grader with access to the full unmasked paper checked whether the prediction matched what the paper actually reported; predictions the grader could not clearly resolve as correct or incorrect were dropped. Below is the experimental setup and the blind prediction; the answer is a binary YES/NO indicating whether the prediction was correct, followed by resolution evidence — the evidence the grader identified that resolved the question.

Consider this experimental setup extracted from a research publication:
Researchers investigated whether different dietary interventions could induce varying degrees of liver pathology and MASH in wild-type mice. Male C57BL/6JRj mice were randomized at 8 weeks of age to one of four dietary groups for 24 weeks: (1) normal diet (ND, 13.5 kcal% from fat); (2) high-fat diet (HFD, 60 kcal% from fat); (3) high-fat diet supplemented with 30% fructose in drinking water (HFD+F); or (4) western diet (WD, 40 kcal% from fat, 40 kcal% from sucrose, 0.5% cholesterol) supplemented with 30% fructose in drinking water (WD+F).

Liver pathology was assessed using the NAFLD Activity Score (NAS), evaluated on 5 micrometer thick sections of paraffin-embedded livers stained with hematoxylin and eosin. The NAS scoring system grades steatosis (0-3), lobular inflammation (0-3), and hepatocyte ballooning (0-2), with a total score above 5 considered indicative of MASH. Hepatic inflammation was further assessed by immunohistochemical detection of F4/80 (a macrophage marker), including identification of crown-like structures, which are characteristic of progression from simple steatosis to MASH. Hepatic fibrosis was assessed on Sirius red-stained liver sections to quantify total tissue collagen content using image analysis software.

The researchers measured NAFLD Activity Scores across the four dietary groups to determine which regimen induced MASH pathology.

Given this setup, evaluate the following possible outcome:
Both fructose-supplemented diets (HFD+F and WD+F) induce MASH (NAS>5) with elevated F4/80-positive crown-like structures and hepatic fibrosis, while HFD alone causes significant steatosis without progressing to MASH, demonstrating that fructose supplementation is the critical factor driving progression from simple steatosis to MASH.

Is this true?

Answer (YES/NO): NO